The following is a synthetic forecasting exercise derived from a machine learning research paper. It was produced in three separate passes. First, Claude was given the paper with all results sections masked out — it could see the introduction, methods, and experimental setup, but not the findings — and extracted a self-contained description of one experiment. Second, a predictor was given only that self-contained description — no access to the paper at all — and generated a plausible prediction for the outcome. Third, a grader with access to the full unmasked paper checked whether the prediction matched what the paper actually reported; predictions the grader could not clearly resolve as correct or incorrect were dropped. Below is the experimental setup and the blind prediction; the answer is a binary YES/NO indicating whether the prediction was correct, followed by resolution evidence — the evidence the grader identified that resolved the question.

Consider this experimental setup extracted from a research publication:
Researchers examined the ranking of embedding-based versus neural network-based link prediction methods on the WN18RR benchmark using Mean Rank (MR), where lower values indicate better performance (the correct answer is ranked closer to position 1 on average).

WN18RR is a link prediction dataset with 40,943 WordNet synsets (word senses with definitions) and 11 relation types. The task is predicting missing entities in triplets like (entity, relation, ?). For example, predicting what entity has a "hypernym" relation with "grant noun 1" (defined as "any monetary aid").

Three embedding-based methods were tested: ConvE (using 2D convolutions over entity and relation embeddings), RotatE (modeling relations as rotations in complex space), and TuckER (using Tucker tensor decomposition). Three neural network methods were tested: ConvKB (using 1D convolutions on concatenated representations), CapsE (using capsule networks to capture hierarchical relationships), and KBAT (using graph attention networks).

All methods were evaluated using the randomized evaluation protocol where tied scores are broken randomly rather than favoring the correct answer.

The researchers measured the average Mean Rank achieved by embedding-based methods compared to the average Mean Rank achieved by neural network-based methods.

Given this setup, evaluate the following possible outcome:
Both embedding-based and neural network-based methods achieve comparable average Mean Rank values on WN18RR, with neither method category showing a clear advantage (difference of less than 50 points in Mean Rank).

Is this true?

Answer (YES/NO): NO